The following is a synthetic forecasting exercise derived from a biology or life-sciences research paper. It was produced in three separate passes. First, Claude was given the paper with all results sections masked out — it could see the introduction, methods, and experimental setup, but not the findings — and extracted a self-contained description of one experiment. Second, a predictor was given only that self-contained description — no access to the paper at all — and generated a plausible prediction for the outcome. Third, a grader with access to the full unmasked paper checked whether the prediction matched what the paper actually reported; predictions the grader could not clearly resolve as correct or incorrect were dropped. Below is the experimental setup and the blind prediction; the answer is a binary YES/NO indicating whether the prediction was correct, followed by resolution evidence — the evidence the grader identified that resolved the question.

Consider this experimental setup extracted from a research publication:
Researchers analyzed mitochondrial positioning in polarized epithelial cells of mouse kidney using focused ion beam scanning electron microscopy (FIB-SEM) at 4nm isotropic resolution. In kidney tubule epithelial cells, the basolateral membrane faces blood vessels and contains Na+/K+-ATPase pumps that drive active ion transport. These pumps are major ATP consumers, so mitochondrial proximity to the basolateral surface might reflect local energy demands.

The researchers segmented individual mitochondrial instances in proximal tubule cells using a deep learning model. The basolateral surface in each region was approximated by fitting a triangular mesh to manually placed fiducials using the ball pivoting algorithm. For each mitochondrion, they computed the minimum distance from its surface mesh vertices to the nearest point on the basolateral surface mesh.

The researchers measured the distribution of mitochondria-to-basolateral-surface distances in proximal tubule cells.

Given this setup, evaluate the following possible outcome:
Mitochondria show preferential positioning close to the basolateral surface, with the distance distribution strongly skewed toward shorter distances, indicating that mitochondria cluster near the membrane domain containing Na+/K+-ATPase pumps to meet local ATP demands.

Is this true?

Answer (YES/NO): YES